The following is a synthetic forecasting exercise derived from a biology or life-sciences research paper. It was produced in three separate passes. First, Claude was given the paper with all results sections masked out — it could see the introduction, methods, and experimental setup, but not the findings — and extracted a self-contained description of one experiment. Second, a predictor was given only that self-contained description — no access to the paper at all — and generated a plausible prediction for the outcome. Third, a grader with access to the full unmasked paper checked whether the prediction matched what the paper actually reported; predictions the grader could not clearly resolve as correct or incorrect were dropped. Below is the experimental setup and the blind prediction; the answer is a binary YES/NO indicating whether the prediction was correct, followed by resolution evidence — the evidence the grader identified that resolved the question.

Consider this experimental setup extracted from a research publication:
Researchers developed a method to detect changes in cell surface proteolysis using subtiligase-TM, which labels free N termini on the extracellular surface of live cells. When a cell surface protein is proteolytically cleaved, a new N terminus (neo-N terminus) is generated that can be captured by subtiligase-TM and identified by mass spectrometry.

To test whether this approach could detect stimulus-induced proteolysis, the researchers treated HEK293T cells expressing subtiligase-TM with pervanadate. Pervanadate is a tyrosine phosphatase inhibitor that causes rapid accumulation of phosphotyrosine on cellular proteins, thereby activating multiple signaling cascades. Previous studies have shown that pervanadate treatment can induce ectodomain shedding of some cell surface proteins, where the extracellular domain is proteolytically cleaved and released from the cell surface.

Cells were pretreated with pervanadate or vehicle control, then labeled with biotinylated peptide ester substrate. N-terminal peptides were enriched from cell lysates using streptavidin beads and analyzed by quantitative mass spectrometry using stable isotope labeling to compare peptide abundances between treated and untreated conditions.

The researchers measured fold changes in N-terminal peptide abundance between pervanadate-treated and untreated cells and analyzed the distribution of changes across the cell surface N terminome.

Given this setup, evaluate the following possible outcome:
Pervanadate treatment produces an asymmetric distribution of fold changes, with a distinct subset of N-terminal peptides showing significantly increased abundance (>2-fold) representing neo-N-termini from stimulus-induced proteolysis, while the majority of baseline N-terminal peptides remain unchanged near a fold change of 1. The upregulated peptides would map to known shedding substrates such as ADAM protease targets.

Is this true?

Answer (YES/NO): YES